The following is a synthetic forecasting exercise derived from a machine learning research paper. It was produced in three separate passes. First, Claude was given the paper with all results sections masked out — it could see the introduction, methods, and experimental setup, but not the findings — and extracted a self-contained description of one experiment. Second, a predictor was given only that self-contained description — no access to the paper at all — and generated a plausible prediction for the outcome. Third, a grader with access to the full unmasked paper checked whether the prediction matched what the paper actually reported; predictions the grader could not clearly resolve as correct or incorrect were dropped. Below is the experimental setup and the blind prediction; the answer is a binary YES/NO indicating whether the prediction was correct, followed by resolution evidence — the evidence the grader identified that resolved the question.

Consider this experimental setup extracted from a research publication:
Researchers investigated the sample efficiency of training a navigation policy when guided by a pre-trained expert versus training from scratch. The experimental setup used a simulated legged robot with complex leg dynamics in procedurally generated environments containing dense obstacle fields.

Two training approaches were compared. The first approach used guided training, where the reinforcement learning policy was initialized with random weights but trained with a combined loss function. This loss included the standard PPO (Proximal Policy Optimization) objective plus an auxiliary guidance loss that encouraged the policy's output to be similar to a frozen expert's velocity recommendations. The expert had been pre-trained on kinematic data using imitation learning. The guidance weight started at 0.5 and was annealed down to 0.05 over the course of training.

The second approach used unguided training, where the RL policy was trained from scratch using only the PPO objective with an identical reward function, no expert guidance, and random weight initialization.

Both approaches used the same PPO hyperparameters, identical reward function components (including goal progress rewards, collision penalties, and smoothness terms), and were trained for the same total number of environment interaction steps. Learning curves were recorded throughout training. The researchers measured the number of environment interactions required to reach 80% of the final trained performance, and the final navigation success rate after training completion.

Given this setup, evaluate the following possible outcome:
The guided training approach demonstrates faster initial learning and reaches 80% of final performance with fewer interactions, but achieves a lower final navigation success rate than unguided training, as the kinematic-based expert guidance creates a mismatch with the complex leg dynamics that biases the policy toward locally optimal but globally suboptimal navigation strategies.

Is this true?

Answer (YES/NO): NO